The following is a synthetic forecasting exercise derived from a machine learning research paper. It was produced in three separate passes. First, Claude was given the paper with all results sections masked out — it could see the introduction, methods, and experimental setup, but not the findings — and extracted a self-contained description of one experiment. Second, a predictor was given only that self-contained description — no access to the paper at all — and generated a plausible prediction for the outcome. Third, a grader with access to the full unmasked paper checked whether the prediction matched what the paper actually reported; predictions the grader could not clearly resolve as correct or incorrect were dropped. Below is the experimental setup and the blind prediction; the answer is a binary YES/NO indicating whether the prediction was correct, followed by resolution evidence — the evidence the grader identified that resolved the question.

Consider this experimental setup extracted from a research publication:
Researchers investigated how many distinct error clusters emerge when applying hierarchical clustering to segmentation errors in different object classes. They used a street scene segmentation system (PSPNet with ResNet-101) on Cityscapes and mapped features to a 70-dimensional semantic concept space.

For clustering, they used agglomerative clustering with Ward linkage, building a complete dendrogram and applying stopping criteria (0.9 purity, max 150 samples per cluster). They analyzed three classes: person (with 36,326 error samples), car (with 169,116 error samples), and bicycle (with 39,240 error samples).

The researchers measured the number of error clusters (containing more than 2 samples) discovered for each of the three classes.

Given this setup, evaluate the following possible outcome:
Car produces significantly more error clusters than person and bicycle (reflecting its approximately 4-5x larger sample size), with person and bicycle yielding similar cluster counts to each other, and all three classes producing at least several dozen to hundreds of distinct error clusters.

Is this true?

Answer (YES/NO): NO